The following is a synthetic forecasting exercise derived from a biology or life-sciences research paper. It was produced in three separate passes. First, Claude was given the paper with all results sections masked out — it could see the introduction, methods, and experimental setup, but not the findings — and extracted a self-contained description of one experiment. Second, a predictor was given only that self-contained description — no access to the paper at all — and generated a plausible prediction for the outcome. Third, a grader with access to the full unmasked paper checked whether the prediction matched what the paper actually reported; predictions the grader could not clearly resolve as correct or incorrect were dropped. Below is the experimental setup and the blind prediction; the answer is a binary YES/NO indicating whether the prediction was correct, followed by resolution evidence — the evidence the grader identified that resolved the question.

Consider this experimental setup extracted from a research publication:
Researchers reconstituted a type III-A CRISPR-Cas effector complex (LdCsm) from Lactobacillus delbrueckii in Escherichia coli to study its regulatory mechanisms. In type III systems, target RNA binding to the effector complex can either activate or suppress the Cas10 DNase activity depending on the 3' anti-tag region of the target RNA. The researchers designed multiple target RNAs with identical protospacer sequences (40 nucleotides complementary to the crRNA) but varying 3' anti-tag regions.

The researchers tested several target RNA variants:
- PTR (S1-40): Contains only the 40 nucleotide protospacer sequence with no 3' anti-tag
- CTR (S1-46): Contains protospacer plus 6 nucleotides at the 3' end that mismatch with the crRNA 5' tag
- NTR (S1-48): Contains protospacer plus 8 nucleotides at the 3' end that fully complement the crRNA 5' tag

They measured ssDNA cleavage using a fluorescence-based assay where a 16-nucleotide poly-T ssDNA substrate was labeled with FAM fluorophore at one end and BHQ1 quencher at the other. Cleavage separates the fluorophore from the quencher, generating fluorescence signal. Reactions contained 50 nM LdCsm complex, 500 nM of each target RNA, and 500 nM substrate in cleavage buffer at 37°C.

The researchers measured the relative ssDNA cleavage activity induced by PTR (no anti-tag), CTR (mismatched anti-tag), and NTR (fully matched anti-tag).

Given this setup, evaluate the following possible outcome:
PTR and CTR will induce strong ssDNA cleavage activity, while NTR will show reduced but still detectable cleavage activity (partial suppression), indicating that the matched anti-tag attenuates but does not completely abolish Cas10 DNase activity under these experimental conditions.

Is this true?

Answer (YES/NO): NO